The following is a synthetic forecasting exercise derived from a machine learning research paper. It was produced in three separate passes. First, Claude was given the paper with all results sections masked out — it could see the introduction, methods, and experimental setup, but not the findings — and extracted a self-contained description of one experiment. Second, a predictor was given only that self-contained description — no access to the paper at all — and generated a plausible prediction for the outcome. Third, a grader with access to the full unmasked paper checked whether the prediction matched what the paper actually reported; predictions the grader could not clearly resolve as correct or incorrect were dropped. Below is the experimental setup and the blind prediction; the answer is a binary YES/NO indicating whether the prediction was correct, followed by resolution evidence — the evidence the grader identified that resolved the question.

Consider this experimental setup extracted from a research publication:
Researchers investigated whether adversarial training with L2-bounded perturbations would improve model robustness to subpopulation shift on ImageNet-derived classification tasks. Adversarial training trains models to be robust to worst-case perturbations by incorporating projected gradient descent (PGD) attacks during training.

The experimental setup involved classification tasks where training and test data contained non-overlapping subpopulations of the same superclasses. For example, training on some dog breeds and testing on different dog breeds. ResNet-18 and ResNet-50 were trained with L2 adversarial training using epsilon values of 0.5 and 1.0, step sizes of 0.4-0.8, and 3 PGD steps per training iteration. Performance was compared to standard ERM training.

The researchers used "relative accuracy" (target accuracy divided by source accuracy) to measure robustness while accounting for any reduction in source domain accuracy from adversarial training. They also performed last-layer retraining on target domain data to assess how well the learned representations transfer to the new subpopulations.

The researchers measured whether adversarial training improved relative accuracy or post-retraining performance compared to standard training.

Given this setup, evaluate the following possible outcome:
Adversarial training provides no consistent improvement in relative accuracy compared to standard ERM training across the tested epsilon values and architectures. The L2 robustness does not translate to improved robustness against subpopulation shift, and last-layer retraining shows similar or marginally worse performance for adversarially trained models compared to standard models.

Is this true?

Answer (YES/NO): NO